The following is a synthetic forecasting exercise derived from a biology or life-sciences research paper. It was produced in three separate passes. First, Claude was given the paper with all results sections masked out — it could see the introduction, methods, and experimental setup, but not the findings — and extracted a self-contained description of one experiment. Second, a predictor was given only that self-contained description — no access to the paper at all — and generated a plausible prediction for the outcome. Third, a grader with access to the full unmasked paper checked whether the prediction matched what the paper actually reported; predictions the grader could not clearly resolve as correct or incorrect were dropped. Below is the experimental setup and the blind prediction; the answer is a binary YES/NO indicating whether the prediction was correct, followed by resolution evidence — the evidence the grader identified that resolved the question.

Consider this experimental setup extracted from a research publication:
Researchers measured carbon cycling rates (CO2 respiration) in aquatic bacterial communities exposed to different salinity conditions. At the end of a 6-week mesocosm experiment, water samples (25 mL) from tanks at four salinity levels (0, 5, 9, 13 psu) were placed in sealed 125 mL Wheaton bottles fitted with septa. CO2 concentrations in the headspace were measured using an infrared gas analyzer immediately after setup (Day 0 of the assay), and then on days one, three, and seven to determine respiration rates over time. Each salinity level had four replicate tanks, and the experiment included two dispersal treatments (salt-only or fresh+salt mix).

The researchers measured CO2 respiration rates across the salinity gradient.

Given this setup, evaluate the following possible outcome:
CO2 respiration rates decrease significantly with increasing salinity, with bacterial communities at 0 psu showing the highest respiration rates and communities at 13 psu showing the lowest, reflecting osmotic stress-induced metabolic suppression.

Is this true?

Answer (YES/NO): NO